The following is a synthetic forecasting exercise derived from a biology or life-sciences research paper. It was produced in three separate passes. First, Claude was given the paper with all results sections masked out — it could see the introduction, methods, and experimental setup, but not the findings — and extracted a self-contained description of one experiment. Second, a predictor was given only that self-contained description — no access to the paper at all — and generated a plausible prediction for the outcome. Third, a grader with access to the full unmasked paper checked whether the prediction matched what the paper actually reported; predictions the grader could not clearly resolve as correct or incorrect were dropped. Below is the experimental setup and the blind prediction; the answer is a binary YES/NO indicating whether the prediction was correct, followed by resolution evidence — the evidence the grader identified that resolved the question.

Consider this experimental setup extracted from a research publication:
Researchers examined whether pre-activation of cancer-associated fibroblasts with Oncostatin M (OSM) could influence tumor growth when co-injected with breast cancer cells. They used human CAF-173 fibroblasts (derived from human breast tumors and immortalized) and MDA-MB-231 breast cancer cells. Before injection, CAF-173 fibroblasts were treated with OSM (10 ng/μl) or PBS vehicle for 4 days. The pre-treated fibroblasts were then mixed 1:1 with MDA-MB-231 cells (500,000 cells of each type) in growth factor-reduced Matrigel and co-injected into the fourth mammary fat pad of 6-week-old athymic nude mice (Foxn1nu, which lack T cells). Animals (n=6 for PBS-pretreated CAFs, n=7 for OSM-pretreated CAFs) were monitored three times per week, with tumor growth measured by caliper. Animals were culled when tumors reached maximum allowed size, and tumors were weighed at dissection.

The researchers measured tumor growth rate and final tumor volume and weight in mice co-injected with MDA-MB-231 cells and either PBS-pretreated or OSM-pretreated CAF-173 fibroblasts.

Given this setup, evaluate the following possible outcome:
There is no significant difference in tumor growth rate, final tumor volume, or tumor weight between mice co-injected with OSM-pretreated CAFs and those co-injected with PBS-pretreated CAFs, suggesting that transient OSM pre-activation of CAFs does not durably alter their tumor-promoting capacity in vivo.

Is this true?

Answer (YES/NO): NO